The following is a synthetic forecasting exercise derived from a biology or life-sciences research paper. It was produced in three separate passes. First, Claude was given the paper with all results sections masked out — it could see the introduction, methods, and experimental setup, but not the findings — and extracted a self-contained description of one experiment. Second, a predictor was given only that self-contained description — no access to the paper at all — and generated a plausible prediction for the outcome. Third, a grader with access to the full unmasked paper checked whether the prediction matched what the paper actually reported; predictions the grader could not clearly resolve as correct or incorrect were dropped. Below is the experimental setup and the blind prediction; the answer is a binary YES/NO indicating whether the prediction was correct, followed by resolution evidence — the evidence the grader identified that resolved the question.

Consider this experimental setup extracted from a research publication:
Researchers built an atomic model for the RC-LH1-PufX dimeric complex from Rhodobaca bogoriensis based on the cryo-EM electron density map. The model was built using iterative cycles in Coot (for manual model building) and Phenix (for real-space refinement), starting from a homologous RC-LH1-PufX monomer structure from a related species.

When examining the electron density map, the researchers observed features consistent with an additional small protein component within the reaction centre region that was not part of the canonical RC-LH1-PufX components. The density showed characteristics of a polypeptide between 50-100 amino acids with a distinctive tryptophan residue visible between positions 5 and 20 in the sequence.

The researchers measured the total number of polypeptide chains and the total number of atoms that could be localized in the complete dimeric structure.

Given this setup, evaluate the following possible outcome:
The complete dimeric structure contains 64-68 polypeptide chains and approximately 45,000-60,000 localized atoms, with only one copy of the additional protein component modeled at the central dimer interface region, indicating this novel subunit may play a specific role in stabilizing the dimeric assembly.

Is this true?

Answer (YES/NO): NO